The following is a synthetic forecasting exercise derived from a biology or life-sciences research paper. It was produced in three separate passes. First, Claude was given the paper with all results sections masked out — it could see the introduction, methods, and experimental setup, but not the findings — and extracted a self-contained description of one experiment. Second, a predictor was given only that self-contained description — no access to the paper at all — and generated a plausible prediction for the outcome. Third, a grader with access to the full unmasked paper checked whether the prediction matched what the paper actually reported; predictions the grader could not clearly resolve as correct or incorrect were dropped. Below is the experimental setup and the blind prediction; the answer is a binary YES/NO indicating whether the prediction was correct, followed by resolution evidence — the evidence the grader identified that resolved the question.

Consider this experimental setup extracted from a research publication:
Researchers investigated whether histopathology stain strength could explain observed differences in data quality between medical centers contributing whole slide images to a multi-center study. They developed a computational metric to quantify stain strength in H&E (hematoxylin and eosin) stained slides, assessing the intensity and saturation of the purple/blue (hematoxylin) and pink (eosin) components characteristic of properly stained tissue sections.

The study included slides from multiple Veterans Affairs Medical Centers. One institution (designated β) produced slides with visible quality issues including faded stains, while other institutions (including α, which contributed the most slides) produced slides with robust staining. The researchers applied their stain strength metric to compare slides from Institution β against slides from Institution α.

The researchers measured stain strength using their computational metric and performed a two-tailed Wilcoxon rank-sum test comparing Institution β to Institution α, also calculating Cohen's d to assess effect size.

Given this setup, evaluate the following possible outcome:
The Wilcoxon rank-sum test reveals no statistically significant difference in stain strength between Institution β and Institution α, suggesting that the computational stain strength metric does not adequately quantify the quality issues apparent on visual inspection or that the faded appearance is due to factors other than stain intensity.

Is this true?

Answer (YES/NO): NO